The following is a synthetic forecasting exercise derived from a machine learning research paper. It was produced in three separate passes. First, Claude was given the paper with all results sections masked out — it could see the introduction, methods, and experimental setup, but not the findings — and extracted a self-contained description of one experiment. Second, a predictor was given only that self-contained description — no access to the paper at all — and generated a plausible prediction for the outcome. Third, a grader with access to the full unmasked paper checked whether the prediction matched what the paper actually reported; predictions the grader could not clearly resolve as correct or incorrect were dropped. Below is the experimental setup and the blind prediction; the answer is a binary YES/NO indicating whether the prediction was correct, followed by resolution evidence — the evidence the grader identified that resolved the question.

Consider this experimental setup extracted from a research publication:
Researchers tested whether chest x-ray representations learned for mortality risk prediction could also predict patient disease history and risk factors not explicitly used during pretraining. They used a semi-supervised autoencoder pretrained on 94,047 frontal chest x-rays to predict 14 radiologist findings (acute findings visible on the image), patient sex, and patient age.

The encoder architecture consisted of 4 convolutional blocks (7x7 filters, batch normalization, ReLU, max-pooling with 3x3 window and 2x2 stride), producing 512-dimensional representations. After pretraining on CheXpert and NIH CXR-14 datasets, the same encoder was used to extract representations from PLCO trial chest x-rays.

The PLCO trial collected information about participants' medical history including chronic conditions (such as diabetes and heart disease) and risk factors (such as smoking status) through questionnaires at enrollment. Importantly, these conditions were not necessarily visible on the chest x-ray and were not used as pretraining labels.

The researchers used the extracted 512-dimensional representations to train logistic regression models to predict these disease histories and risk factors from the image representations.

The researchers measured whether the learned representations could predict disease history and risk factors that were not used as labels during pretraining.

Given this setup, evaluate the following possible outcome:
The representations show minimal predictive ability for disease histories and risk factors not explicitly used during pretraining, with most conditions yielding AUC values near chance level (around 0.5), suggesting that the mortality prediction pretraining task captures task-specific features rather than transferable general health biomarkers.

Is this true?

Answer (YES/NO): NO